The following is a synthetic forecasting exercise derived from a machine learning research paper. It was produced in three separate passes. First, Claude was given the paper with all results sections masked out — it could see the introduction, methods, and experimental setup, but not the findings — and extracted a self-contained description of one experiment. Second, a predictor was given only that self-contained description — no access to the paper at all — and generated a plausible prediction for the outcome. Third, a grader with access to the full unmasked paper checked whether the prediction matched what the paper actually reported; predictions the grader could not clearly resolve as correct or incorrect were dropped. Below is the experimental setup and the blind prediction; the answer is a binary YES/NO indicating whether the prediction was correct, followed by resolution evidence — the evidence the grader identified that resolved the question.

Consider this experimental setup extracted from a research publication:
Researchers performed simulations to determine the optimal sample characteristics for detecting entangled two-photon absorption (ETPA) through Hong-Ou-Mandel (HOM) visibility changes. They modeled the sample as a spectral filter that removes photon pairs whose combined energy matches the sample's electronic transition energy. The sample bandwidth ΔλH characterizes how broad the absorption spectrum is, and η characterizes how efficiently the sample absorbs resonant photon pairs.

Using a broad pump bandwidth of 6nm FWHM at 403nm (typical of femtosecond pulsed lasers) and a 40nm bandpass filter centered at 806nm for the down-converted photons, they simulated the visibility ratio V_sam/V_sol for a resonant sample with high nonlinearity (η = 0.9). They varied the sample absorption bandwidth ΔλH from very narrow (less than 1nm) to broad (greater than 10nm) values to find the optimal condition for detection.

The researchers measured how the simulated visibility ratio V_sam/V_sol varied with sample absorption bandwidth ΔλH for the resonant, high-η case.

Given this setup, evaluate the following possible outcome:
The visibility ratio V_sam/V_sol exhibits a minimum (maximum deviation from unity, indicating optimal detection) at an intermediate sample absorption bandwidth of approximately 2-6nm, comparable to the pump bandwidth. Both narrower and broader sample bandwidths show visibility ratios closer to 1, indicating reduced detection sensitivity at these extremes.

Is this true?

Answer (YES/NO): YES